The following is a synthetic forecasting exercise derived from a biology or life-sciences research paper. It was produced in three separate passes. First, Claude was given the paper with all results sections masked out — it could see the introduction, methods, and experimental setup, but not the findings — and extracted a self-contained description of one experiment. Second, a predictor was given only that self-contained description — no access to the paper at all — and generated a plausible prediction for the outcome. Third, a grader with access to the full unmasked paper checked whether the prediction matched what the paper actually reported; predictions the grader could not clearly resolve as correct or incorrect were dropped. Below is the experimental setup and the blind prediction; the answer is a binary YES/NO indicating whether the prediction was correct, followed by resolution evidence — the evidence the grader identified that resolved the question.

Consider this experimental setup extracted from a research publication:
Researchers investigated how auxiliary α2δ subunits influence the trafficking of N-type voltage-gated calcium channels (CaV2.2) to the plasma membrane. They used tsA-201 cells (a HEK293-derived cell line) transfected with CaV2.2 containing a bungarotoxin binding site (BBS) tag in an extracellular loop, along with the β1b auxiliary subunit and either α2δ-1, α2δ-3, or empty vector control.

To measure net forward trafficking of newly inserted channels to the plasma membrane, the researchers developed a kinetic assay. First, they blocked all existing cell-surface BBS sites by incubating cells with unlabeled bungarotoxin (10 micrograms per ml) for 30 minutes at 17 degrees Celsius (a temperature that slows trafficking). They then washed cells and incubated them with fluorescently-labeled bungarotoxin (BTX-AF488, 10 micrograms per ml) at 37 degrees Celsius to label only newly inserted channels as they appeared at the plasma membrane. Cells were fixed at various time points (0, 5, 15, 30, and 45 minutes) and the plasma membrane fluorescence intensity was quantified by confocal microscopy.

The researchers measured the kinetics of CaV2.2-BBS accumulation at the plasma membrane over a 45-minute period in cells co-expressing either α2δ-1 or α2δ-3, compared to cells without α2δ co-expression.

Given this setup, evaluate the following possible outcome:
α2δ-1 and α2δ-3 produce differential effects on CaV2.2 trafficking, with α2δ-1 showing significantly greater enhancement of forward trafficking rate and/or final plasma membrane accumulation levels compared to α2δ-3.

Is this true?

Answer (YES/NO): YES